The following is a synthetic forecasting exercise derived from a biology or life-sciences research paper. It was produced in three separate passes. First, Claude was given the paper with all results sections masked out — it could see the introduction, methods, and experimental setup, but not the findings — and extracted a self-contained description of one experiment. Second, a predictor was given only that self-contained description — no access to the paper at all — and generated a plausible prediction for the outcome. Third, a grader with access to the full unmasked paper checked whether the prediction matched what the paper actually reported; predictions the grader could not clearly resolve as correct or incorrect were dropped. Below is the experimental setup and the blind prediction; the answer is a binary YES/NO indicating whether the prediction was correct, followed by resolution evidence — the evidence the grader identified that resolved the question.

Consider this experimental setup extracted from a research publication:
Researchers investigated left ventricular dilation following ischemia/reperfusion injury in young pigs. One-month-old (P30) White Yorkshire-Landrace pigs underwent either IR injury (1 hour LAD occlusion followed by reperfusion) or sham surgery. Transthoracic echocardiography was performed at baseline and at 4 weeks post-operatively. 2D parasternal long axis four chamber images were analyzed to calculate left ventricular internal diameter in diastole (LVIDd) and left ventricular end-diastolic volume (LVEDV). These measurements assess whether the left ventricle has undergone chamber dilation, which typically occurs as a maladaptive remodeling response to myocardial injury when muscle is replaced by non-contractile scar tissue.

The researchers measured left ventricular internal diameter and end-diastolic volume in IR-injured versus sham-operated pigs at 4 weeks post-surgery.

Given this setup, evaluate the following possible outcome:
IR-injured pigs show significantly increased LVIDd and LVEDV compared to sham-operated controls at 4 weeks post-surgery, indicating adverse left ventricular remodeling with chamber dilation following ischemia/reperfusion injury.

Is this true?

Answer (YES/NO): NO